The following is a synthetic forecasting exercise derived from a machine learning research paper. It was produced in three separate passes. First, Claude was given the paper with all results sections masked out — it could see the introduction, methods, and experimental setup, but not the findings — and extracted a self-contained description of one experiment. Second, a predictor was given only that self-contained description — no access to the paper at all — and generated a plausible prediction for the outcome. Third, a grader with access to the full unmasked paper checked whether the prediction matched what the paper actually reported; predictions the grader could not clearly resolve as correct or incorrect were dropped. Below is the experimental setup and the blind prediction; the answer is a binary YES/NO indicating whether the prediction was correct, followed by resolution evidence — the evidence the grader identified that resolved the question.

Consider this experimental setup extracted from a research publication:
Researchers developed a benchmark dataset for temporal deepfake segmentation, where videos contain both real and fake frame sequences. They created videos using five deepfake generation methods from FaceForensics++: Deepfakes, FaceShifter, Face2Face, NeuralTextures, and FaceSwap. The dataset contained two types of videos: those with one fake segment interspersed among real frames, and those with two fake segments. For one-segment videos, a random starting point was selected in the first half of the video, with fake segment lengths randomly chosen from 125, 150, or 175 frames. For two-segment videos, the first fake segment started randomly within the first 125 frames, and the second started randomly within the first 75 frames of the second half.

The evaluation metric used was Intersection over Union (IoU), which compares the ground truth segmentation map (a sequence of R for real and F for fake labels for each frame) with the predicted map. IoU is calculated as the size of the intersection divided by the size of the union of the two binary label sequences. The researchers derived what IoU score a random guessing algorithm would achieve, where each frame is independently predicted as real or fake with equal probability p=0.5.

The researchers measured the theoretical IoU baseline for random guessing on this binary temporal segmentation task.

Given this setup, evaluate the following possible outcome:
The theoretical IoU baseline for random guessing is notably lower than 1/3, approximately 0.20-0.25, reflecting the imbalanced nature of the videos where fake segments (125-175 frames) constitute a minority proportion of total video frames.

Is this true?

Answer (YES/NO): NO